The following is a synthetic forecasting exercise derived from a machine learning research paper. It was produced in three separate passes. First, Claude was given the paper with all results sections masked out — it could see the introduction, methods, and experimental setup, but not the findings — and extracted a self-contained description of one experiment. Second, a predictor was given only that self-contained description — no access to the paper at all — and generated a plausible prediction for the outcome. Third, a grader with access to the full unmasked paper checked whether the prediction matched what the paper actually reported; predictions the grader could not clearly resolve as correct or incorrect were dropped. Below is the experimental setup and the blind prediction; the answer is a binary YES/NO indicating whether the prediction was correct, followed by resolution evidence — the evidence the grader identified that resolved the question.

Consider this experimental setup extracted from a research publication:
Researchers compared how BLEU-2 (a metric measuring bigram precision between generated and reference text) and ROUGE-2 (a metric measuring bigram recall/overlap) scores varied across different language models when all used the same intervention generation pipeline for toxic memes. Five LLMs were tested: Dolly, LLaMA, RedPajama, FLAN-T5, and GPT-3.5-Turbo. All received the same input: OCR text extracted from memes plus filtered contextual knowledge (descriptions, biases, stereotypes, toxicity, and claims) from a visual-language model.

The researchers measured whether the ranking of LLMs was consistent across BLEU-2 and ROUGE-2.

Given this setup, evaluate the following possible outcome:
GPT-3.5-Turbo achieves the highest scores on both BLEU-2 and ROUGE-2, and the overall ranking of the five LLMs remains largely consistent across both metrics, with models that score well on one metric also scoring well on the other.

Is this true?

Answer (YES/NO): YES